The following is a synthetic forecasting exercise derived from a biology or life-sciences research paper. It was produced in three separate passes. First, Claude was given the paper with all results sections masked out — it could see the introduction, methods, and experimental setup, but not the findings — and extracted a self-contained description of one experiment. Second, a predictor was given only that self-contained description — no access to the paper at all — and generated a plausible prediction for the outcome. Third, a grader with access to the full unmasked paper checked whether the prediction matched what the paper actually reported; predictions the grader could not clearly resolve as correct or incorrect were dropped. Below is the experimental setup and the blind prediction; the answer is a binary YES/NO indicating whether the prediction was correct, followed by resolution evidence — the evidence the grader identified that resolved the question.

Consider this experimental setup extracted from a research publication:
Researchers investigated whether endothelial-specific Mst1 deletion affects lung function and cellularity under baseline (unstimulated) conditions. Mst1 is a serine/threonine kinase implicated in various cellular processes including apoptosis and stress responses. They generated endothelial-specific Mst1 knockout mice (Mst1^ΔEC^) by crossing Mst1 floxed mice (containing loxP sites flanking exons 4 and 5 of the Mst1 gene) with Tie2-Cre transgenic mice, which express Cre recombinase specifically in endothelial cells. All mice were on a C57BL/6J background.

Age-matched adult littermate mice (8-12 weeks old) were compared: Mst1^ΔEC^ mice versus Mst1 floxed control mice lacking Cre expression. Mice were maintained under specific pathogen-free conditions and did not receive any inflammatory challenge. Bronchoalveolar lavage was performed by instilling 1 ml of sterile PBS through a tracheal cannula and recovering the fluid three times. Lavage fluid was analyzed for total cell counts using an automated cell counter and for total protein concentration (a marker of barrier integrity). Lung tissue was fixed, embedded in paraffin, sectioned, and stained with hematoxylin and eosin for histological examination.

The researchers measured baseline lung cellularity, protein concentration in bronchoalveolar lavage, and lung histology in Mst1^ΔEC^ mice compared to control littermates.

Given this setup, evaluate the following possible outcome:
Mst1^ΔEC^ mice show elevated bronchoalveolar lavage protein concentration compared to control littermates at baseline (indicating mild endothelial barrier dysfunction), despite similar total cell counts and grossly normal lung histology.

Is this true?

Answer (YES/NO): NO